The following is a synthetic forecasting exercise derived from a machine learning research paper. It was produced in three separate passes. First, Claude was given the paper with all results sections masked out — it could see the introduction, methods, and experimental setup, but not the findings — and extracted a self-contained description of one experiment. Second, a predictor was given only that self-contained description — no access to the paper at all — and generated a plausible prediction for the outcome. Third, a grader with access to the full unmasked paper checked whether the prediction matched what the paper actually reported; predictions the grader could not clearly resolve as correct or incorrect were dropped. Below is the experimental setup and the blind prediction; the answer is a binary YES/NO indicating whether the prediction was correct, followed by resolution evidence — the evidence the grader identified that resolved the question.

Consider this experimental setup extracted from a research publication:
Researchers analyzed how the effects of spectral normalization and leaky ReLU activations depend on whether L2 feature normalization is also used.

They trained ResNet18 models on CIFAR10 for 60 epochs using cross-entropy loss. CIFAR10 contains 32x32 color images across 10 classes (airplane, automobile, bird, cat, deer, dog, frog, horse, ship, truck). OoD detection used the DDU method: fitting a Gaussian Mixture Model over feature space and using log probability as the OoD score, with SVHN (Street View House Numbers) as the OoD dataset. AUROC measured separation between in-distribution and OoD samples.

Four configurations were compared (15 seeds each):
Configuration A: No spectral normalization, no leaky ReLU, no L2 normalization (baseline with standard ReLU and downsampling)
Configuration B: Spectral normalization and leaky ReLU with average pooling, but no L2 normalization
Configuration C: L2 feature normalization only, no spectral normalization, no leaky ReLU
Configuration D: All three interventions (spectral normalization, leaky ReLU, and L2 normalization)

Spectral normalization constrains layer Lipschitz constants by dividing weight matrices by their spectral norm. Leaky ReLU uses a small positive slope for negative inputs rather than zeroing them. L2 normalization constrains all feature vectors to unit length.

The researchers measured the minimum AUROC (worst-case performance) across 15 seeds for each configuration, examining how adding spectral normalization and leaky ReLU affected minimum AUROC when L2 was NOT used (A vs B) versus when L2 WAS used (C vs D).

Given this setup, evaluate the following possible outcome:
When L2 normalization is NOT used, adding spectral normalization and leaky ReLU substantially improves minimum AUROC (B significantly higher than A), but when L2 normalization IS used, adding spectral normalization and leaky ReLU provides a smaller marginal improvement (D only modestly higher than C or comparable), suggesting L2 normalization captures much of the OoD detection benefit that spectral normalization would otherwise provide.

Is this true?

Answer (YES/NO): NO